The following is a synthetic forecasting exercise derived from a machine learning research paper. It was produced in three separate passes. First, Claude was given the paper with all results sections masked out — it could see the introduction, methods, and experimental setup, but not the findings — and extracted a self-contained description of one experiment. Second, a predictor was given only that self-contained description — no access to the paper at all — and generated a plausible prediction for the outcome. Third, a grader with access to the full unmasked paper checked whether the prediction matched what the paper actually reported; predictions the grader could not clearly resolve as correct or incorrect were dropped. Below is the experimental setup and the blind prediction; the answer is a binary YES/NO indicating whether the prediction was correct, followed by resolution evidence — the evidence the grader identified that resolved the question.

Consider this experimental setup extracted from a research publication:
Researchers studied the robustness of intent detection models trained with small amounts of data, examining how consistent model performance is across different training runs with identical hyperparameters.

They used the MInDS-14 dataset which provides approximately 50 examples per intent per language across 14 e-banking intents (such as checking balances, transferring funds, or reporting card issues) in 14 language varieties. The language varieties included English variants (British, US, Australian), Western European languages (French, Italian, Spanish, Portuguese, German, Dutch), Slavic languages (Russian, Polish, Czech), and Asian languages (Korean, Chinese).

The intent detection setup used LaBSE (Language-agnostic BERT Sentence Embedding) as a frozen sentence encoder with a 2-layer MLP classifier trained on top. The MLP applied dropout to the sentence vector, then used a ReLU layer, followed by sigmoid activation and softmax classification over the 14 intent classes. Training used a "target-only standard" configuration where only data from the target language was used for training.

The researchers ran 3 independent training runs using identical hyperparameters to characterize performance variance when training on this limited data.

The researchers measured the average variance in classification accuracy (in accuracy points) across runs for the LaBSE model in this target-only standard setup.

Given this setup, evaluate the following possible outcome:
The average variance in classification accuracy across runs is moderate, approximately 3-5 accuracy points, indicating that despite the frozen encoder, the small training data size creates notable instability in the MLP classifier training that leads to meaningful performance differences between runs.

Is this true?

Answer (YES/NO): YES